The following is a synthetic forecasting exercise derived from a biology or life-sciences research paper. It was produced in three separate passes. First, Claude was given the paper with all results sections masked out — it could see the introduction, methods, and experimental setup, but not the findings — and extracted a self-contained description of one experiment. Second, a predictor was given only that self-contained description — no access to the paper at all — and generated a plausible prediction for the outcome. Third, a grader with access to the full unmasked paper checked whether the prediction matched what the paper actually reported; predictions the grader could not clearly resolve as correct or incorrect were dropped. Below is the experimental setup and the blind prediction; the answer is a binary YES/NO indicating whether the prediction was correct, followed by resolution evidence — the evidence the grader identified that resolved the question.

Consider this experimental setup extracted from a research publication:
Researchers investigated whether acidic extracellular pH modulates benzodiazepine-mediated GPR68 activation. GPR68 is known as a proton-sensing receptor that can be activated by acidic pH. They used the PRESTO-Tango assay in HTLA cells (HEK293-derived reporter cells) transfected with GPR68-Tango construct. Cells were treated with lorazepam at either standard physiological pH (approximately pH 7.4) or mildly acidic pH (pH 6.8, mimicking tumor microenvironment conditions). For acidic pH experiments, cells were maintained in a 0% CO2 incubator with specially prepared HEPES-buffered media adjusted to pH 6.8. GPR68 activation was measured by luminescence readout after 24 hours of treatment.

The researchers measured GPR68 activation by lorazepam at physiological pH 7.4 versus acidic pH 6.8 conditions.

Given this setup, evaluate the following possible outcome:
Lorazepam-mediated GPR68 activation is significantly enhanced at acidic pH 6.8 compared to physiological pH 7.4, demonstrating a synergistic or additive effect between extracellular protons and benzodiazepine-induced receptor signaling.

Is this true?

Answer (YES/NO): NO